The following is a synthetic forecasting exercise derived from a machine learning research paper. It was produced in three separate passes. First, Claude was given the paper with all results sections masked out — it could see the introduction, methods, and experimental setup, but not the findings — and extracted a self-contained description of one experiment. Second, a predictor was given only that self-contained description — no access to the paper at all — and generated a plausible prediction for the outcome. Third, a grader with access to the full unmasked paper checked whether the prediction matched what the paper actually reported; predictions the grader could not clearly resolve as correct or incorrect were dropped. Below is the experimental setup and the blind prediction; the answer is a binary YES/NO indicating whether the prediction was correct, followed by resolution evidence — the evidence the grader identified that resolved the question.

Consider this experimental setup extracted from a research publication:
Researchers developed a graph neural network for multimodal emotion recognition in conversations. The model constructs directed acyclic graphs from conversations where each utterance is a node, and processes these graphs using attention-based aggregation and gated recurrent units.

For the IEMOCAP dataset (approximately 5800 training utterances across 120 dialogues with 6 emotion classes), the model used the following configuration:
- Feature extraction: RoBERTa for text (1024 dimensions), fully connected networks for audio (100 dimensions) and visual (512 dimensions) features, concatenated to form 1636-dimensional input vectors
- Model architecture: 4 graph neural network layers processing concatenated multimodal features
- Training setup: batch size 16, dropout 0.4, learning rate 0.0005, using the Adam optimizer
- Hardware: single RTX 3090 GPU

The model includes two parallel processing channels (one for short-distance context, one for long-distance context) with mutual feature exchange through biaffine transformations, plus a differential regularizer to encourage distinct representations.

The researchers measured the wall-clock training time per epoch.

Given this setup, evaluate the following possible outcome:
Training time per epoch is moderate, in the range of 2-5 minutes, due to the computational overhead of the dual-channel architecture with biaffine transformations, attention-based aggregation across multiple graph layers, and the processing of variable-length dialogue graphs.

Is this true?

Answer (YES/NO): NO